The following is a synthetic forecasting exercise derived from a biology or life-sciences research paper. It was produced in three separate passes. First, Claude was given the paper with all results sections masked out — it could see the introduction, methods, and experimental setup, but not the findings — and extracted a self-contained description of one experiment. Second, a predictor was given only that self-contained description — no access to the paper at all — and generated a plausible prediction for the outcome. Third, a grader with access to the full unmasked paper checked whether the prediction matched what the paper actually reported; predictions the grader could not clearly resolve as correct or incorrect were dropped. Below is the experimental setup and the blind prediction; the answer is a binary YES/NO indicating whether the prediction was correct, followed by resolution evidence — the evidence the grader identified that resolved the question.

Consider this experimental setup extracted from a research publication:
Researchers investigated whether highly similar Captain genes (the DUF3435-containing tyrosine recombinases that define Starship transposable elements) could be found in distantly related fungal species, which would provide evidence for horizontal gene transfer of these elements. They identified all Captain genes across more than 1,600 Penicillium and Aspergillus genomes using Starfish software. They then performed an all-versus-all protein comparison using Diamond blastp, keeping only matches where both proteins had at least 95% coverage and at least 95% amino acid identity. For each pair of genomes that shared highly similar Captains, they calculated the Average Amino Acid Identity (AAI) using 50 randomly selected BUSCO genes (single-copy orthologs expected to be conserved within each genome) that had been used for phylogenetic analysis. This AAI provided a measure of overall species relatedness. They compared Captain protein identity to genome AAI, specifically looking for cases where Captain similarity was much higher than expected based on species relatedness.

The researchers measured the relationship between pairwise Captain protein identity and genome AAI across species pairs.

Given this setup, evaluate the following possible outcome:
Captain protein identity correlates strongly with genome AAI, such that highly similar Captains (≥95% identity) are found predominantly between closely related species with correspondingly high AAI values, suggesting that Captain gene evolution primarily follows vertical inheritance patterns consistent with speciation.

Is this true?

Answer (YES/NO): NO